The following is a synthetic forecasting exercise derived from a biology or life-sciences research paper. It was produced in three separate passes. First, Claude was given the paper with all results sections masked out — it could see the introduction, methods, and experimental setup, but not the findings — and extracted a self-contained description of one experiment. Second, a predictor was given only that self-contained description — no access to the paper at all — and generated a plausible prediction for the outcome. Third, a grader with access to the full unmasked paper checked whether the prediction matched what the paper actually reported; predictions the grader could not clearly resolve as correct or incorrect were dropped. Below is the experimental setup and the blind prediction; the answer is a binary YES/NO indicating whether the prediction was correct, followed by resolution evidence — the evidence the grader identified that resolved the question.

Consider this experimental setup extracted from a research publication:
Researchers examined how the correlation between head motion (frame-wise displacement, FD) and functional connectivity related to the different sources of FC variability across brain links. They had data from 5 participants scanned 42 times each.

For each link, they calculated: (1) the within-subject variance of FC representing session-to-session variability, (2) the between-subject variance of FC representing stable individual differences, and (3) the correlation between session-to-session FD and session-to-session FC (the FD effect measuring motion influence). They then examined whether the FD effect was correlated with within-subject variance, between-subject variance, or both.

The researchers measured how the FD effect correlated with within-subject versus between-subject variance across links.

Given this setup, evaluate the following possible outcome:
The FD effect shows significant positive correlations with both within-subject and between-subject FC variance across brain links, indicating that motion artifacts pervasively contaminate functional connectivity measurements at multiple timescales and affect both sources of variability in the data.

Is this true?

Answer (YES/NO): NO